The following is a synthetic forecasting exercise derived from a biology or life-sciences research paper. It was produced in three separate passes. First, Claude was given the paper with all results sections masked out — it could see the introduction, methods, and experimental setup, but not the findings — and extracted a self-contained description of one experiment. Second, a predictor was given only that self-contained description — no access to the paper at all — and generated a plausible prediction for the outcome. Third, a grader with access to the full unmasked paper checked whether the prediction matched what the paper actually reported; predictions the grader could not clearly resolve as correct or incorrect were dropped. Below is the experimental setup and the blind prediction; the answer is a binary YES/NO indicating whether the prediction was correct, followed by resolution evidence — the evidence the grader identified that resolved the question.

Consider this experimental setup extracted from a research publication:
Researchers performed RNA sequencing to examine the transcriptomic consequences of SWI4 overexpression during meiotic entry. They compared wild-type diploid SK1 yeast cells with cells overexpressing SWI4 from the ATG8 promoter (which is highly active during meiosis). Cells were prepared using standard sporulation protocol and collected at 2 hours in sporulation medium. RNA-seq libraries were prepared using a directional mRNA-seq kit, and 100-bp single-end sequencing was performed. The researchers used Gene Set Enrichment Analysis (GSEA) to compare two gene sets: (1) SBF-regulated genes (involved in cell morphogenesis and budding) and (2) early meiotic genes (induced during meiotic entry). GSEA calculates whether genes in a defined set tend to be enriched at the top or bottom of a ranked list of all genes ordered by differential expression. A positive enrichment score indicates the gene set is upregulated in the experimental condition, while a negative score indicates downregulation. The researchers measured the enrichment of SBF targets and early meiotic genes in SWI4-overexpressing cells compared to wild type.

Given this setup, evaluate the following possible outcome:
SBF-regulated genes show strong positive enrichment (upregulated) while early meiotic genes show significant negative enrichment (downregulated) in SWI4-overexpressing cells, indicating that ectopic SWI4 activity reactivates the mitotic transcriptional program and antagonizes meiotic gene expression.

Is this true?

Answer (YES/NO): YES